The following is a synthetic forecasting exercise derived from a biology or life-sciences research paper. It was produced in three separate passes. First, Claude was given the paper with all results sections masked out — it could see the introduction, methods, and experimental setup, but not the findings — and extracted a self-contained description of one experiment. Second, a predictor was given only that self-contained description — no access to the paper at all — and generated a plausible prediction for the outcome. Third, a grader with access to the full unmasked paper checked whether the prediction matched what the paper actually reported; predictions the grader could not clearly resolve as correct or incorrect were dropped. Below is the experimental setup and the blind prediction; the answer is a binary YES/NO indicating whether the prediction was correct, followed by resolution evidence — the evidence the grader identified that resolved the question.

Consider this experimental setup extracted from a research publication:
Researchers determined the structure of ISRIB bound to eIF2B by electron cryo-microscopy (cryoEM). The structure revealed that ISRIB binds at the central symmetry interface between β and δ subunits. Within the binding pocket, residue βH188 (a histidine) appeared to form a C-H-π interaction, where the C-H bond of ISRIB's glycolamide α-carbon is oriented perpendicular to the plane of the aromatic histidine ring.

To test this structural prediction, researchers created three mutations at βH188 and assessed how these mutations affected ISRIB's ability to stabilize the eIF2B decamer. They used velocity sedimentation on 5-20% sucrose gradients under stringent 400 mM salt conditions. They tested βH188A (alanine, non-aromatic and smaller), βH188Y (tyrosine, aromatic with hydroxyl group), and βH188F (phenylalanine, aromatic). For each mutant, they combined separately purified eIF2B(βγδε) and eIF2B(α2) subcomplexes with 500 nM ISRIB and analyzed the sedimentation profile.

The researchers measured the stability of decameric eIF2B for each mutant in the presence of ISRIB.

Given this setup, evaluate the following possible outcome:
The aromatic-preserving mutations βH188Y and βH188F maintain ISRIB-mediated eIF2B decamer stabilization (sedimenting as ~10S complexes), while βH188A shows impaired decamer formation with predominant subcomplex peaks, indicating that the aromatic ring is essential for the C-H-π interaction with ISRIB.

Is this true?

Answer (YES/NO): YES